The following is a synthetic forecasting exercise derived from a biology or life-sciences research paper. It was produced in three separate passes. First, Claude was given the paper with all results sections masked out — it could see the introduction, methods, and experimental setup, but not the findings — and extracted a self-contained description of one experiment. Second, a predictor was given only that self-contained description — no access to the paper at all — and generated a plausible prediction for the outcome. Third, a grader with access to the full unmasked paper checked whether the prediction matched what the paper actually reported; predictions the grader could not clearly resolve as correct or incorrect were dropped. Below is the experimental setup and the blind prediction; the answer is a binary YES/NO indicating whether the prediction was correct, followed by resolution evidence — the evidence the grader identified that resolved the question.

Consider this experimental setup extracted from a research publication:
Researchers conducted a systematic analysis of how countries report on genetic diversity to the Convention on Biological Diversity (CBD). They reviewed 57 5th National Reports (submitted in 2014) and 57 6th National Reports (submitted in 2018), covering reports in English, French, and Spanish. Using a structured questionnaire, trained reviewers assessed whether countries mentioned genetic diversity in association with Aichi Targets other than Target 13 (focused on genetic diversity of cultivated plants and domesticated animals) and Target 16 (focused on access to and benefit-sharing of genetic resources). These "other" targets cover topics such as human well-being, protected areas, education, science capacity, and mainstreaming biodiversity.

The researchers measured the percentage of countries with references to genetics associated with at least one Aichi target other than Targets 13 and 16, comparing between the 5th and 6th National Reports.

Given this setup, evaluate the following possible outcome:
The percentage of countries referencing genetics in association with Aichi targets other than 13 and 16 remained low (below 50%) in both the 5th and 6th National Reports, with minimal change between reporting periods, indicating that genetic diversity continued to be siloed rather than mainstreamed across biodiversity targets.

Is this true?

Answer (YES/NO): NO